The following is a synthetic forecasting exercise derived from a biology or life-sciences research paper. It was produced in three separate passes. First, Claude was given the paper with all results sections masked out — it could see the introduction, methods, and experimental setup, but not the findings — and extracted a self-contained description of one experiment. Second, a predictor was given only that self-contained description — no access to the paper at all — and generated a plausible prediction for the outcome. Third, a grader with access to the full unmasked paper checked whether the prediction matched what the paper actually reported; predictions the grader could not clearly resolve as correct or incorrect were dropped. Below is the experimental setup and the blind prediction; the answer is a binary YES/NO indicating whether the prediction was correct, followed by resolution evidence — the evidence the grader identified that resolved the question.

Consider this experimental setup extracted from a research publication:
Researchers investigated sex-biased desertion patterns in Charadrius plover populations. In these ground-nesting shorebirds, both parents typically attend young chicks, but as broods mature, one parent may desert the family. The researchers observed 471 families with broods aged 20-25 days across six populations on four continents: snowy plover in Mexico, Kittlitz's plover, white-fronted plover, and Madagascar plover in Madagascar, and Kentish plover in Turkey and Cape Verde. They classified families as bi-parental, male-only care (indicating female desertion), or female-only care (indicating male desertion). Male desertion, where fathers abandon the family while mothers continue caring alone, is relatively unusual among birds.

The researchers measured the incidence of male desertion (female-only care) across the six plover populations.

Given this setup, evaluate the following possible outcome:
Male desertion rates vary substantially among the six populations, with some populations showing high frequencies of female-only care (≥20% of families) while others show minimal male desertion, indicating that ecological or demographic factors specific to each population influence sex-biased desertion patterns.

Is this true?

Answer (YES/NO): YES